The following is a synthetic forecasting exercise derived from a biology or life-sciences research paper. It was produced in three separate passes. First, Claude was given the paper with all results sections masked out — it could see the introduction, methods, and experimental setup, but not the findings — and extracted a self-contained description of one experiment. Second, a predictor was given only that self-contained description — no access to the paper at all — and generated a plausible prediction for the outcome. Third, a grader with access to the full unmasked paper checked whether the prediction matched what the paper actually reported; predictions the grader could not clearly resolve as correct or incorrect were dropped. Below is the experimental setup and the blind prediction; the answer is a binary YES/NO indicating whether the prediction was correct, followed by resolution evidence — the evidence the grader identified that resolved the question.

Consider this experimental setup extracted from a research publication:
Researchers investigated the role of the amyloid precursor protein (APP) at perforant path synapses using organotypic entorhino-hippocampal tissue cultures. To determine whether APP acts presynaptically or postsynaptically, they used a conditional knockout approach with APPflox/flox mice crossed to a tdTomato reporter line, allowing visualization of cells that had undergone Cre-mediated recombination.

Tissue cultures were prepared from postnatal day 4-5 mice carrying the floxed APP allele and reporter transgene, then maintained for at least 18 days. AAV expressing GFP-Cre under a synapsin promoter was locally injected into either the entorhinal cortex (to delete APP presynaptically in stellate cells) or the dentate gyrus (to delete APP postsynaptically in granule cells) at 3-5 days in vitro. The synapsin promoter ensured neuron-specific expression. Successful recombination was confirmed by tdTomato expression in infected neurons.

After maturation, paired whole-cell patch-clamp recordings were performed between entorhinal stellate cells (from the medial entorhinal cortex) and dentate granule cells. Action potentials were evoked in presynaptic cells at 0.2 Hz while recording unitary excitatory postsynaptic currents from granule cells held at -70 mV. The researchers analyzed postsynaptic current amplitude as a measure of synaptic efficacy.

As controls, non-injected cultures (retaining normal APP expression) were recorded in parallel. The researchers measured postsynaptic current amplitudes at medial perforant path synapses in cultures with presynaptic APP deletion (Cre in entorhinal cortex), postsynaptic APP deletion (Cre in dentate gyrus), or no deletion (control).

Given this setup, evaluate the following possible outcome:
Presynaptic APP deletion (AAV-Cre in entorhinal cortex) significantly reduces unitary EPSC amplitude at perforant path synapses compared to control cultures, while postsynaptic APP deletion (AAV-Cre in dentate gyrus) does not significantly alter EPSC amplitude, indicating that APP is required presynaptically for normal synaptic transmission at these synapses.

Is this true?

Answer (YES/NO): NO